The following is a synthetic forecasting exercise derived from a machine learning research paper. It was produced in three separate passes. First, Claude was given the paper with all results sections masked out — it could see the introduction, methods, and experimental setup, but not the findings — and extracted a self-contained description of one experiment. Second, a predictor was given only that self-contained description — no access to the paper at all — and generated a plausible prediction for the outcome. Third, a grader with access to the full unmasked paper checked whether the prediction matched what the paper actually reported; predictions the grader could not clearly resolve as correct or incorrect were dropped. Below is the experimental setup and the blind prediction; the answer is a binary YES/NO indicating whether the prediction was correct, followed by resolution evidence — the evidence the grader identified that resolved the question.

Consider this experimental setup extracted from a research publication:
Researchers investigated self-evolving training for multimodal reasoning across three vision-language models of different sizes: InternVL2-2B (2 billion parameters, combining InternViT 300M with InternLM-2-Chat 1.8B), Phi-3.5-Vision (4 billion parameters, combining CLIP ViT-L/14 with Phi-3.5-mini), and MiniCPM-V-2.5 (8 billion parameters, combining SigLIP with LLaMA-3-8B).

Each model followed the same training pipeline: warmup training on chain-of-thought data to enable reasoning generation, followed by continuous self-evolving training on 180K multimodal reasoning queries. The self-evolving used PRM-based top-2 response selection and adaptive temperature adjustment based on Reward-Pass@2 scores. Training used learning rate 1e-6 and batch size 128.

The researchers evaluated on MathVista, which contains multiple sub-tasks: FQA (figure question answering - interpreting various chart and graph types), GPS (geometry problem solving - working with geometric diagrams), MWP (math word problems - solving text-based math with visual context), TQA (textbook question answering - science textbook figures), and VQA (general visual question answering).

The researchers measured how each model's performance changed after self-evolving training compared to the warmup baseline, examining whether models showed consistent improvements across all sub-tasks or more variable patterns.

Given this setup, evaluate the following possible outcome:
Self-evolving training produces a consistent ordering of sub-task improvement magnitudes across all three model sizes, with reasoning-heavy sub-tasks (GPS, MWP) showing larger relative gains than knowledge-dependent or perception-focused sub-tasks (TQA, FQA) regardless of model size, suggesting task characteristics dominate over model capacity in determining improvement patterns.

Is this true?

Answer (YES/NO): NO